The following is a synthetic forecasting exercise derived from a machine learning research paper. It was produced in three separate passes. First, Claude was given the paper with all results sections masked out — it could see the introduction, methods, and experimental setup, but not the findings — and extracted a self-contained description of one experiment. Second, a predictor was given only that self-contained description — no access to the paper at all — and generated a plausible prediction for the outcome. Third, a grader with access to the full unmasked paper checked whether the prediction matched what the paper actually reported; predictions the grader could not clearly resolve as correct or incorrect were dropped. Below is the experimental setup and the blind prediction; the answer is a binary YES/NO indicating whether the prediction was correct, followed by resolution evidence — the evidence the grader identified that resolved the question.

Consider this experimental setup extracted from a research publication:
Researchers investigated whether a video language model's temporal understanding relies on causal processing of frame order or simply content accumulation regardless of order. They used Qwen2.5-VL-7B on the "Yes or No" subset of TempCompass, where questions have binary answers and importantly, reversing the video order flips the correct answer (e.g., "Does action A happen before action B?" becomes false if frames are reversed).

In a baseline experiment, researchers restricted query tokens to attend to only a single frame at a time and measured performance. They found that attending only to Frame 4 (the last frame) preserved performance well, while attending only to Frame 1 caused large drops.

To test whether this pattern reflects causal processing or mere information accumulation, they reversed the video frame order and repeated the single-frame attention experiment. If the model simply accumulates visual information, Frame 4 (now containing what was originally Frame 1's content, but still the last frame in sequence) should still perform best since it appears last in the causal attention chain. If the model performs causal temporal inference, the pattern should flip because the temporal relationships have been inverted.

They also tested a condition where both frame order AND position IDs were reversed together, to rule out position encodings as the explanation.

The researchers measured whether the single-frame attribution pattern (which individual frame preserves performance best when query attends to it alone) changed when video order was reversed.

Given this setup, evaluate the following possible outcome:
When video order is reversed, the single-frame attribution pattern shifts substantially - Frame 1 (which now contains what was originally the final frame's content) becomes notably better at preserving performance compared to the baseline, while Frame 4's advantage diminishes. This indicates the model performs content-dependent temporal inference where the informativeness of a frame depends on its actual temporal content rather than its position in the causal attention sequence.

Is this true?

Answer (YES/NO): NO